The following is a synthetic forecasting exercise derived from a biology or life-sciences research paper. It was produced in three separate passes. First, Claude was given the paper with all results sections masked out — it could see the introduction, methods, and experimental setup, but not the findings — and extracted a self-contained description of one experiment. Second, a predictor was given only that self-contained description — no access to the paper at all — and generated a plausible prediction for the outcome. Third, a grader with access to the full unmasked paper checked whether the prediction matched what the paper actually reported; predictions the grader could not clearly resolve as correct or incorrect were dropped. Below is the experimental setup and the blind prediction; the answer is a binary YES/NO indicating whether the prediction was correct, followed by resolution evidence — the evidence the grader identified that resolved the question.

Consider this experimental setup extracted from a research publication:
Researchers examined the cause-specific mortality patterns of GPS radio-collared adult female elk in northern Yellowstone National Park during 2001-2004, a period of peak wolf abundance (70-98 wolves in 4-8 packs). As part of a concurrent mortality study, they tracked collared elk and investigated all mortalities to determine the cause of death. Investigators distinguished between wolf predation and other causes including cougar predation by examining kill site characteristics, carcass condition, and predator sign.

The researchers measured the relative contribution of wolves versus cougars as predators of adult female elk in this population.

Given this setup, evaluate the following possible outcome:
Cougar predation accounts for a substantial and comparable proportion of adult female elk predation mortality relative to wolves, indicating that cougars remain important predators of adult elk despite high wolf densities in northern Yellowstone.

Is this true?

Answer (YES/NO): NO